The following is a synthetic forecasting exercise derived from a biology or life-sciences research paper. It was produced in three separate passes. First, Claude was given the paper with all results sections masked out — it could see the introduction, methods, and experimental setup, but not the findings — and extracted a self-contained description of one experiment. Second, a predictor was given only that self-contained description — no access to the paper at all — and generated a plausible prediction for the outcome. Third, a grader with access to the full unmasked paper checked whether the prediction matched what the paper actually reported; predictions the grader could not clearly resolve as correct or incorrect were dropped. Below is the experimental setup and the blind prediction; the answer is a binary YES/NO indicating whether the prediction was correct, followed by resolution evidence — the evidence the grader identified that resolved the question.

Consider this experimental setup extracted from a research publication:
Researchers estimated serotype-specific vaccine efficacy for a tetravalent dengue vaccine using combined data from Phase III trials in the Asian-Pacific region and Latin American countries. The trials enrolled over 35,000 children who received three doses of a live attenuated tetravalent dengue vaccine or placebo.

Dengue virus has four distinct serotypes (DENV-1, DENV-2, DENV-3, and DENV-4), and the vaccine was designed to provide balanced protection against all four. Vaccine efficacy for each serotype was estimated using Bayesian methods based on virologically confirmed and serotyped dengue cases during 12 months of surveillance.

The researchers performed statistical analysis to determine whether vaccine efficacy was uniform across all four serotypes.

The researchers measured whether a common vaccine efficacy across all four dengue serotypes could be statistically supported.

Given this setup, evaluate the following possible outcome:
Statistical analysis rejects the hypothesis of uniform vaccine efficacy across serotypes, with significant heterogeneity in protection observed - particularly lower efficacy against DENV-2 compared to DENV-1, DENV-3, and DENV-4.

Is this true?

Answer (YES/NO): YES